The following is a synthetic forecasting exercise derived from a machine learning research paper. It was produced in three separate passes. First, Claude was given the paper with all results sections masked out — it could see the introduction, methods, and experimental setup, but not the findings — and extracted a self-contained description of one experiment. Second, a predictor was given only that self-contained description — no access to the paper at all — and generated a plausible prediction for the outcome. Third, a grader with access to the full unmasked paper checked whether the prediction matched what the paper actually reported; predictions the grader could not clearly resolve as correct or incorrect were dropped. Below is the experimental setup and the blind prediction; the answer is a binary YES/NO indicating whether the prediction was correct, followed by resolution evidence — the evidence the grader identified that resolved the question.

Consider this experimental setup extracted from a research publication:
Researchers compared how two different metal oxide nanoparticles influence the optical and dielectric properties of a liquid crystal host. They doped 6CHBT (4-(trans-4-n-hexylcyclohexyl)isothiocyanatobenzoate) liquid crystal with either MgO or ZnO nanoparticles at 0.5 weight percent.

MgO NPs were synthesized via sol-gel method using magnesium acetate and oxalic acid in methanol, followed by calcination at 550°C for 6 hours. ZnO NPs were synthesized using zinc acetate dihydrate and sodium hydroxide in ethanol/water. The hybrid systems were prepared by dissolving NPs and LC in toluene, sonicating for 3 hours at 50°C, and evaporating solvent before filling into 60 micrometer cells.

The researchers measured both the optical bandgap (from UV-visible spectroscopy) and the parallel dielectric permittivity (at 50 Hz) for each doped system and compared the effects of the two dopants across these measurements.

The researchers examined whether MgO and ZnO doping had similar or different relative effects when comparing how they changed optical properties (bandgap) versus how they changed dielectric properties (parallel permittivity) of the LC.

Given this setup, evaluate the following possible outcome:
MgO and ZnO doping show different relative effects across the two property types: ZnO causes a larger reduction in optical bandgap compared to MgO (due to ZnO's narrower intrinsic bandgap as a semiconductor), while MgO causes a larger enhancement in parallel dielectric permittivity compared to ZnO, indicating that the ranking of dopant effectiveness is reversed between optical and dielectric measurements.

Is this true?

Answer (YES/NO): NO